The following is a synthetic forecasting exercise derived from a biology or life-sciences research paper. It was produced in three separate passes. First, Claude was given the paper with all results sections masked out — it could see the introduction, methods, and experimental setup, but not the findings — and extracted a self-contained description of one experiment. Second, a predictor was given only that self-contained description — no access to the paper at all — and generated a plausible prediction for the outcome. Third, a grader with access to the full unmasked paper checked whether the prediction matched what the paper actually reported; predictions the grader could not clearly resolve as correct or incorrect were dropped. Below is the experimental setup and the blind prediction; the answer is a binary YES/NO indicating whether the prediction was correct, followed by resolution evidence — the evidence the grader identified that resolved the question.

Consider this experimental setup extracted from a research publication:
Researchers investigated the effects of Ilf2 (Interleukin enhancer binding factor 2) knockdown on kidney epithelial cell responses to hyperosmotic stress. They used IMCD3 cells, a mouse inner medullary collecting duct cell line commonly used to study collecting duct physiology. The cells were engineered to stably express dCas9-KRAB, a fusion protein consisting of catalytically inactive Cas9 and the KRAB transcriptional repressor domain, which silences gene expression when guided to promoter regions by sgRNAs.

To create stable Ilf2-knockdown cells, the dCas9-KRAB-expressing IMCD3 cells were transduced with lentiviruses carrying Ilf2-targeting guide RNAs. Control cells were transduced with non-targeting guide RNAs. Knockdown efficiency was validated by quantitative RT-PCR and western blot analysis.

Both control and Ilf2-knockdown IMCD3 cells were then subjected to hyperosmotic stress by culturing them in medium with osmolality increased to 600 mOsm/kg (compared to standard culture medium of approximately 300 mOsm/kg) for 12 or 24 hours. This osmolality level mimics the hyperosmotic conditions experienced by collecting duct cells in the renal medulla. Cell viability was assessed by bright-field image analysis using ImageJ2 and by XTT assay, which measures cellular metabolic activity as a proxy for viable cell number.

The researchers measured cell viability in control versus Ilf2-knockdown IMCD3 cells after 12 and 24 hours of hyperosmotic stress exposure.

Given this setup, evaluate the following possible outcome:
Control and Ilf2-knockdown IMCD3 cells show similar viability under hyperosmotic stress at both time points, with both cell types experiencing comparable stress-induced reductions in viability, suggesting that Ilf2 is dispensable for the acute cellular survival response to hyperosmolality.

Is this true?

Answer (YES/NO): NO